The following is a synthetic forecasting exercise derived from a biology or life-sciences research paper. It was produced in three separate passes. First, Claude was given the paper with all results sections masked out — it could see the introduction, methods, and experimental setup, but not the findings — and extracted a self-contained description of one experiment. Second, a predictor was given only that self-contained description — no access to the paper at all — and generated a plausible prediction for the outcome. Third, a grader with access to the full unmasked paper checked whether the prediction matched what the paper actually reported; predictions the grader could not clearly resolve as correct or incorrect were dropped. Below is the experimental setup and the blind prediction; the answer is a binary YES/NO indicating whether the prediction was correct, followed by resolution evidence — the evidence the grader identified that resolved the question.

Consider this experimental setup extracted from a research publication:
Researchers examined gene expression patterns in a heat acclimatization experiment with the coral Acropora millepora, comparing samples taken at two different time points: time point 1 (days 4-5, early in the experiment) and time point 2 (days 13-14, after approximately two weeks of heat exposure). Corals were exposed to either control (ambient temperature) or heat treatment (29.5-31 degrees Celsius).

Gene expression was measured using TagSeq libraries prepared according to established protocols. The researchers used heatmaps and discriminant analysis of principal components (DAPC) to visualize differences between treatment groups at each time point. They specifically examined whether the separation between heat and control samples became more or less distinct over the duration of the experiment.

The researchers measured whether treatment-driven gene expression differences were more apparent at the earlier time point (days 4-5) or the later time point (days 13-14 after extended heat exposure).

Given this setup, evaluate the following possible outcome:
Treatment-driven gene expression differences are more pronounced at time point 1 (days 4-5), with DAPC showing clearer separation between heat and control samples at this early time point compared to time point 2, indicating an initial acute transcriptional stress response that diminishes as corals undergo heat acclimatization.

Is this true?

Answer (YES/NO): NO